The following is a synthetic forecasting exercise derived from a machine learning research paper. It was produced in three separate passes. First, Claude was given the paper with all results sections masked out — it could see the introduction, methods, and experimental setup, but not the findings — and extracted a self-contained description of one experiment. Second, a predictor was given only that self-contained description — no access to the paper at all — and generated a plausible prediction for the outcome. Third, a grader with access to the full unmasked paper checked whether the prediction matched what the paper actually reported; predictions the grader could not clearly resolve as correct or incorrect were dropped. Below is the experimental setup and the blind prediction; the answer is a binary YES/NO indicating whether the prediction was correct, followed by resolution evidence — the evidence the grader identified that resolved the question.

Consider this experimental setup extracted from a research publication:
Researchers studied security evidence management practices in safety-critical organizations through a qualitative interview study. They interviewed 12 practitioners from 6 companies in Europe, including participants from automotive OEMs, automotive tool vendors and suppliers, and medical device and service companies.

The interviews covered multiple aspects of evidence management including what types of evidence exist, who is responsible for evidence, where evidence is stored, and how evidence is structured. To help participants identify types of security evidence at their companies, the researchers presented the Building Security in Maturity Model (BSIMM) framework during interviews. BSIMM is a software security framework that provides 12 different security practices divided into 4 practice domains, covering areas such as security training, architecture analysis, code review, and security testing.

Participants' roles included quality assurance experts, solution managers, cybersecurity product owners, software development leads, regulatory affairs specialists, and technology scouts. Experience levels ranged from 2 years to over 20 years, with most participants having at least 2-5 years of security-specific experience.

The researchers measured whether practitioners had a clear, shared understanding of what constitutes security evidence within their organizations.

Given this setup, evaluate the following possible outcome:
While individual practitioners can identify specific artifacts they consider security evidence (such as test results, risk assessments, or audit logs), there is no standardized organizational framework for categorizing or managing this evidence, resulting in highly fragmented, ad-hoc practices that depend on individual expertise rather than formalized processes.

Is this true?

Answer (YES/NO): YES